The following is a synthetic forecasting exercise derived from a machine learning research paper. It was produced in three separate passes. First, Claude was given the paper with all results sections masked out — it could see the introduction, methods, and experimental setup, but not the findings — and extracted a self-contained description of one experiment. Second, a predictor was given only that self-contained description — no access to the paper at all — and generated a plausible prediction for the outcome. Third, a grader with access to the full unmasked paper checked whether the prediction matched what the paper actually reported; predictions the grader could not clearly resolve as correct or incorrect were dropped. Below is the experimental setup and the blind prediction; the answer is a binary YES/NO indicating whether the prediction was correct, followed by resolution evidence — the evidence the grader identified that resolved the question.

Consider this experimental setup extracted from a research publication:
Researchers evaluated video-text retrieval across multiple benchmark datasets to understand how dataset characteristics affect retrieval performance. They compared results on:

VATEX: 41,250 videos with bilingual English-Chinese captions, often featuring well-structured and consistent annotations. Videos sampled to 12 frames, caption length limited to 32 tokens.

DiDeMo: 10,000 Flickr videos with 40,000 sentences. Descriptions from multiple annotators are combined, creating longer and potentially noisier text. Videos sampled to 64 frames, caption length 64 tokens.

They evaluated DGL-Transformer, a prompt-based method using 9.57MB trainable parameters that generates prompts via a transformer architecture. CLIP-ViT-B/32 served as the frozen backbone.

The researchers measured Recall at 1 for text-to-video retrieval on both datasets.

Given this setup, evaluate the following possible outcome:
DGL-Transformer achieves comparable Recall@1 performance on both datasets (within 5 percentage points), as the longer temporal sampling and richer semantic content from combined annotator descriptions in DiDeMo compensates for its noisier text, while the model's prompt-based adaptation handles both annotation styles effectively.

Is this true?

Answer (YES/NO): NO